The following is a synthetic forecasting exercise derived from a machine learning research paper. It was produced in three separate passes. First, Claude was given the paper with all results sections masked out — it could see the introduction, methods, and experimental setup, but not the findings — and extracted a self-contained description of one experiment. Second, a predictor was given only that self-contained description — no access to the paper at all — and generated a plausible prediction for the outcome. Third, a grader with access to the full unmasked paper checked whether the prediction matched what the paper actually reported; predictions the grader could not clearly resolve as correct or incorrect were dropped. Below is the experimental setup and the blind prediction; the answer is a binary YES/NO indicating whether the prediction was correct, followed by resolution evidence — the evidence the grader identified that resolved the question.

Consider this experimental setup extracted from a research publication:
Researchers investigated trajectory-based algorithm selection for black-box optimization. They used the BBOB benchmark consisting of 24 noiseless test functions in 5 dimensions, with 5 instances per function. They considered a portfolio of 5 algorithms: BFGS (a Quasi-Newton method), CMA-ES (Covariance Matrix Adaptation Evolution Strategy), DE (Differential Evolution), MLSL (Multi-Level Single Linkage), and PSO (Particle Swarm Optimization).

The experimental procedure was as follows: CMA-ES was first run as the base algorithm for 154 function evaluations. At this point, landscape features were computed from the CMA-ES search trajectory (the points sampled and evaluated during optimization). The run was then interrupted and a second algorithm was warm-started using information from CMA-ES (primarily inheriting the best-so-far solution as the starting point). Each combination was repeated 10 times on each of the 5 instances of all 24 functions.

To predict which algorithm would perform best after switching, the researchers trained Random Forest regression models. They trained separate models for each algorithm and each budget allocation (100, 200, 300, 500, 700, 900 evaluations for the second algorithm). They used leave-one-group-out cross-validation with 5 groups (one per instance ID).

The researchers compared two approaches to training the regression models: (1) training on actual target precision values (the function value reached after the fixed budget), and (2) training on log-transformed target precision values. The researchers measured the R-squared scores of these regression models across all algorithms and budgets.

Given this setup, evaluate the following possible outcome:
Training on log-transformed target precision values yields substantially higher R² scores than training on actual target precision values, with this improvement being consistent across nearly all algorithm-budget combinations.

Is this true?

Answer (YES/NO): YES